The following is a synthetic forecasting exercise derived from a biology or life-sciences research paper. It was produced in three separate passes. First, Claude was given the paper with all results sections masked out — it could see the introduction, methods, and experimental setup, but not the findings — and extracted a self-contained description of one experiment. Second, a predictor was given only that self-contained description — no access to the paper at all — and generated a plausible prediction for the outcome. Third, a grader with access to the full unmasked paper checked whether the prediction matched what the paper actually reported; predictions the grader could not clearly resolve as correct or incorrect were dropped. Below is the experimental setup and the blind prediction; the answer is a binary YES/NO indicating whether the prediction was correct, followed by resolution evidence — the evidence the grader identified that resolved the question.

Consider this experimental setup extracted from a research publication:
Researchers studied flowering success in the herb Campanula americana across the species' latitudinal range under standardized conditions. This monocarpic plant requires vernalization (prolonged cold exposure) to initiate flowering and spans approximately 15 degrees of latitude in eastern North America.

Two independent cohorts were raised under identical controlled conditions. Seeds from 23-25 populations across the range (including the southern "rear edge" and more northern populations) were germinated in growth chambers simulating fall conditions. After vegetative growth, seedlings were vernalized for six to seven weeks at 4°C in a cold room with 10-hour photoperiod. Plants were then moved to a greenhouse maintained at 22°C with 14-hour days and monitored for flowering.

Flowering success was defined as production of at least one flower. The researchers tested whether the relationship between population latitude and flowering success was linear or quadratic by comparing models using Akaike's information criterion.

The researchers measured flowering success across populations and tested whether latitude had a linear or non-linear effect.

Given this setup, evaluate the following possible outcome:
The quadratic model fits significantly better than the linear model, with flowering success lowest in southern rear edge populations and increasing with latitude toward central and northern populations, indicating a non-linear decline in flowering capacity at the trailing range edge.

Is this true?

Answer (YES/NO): NO